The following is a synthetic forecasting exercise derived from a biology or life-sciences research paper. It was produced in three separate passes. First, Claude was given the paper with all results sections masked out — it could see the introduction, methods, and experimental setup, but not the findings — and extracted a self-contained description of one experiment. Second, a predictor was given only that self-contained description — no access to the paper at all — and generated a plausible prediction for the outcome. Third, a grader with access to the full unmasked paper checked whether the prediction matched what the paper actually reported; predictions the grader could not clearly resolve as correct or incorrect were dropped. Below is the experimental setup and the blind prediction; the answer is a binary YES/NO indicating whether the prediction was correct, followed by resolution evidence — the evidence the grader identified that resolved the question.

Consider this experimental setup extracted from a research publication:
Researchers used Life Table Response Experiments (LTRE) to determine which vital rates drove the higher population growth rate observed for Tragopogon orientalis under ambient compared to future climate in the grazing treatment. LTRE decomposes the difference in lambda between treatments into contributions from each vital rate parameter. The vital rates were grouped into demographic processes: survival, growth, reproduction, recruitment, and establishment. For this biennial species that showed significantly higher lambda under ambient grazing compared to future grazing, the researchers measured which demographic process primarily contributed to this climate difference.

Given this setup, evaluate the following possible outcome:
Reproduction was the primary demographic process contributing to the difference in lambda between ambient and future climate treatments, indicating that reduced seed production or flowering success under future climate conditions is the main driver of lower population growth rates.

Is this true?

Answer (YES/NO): NO